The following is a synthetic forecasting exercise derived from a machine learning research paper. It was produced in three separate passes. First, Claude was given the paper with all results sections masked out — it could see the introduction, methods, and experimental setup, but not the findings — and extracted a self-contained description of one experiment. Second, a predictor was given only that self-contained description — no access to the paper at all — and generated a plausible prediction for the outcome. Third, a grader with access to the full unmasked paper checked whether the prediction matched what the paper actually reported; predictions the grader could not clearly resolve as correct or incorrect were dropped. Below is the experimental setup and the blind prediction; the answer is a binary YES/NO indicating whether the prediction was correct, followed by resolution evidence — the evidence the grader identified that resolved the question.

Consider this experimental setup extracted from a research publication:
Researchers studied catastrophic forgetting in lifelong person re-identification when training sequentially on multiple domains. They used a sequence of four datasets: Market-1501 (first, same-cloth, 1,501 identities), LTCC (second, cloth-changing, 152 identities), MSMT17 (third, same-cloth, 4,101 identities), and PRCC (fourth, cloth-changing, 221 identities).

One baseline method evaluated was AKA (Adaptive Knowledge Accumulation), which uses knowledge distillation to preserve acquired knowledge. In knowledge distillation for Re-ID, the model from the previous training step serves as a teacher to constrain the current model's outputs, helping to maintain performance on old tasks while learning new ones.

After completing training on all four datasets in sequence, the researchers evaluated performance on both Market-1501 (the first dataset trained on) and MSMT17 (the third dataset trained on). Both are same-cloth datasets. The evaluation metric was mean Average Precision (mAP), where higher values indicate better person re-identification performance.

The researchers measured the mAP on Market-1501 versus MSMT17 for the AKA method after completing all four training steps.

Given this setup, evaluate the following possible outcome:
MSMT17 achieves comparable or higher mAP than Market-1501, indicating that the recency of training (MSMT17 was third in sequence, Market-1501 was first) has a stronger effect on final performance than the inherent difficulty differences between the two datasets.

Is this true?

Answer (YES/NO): NO